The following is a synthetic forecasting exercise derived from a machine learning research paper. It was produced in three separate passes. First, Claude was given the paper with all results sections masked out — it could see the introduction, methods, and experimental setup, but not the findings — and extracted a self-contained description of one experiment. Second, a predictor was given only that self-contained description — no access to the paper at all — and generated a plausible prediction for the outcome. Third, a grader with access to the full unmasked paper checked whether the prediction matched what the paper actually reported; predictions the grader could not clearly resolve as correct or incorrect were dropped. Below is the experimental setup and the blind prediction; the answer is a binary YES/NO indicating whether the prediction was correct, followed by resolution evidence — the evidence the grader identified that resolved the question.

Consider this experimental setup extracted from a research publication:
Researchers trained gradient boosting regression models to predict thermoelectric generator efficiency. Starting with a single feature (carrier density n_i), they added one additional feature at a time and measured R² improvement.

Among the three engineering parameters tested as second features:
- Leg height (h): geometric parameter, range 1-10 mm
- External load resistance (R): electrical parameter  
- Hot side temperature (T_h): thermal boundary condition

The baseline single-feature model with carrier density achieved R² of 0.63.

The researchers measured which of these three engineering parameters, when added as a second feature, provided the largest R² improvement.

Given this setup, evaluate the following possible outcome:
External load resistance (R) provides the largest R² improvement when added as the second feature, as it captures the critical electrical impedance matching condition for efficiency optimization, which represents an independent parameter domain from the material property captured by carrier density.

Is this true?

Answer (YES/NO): NO